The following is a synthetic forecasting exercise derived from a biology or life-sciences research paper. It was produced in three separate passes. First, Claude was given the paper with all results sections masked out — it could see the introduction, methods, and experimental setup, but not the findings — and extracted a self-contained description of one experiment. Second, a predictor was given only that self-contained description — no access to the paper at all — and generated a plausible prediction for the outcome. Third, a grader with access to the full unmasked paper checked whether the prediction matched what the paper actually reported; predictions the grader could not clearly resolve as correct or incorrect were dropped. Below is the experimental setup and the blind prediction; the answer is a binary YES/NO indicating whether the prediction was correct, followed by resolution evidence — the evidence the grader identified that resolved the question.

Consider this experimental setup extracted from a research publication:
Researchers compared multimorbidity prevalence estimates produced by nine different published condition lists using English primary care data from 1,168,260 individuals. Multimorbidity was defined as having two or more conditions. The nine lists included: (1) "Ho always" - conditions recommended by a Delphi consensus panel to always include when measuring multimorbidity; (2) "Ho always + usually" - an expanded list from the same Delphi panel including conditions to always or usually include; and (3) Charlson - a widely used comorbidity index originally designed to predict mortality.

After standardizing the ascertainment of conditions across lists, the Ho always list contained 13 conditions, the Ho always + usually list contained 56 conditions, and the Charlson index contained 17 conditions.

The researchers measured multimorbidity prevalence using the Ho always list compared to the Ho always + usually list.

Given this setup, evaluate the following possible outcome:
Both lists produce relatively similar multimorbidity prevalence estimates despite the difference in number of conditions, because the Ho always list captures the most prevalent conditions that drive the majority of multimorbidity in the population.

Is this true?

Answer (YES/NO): NO